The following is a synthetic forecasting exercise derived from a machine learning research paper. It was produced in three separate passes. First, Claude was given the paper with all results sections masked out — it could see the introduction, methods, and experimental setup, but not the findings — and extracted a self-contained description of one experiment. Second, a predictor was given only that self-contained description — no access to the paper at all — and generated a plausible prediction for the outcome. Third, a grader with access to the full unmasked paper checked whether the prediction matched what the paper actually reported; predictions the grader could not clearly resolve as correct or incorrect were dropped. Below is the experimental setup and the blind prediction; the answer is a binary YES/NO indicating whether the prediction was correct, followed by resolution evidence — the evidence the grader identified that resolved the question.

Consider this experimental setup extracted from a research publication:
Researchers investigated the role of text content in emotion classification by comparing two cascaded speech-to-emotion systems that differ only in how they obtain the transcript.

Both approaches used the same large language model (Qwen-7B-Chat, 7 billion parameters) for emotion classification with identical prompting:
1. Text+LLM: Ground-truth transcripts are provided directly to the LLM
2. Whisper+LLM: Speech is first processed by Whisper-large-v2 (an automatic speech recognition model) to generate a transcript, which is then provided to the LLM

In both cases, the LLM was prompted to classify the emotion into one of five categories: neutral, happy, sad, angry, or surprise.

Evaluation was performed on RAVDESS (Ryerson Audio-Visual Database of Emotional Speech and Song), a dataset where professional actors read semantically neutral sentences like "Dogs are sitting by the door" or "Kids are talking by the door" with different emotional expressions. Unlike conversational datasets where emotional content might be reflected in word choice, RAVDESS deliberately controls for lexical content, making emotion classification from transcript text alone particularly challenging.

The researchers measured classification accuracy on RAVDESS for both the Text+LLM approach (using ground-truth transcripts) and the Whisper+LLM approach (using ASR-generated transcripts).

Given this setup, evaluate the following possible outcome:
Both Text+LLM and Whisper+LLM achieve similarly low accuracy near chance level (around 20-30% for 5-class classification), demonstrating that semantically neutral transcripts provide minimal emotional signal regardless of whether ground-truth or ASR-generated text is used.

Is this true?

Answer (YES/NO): NO